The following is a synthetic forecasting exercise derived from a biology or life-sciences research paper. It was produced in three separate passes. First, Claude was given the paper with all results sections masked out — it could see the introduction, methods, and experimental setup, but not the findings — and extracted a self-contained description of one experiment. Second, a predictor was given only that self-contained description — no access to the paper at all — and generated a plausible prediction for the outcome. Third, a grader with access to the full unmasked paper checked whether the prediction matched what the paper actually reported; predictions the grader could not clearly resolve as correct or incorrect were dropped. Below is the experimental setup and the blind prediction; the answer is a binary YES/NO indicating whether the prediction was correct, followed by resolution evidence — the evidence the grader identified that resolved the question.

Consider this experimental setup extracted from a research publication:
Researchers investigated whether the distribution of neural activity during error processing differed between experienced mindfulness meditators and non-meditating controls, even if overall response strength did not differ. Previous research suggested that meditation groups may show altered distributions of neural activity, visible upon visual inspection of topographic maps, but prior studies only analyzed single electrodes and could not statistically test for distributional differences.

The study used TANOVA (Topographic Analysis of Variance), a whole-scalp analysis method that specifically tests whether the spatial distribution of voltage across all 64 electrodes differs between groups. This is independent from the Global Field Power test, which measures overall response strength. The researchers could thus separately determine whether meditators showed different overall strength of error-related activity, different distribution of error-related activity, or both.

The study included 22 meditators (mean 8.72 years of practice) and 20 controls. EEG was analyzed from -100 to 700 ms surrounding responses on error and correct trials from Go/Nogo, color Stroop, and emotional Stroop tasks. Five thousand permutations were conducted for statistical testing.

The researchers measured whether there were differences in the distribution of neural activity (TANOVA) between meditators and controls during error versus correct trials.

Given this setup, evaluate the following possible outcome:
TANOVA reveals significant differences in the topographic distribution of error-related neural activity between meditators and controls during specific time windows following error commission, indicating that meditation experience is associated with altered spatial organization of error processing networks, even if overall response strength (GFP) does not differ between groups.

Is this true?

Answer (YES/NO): NO